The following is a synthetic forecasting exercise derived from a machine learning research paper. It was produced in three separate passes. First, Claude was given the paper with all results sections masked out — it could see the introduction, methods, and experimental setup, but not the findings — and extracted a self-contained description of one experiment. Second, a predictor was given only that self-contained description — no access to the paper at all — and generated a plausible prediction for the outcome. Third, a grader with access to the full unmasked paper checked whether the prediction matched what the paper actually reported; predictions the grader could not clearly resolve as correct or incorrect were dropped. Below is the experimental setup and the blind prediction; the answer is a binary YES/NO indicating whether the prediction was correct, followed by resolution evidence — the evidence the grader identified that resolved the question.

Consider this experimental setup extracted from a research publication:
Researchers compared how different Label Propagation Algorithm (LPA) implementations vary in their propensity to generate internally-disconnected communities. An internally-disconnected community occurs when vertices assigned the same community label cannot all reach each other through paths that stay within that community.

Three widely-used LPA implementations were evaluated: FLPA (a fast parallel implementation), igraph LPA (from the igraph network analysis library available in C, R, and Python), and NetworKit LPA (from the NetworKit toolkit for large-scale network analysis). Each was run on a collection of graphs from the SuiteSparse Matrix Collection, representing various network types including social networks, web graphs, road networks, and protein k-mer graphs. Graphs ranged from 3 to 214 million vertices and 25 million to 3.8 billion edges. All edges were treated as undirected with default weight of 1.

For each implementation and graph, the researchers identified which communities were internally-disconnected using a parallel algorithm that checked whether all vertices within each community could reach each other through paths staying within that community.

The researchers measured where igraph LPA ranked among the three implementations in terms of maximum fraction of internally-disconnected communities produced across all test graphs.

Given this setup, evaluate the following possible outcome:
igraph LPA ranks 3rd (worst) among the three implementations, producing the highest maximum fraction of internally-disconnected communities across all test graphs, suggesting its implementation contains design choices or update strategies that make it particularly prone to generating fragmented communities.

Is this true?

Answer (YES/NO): NO